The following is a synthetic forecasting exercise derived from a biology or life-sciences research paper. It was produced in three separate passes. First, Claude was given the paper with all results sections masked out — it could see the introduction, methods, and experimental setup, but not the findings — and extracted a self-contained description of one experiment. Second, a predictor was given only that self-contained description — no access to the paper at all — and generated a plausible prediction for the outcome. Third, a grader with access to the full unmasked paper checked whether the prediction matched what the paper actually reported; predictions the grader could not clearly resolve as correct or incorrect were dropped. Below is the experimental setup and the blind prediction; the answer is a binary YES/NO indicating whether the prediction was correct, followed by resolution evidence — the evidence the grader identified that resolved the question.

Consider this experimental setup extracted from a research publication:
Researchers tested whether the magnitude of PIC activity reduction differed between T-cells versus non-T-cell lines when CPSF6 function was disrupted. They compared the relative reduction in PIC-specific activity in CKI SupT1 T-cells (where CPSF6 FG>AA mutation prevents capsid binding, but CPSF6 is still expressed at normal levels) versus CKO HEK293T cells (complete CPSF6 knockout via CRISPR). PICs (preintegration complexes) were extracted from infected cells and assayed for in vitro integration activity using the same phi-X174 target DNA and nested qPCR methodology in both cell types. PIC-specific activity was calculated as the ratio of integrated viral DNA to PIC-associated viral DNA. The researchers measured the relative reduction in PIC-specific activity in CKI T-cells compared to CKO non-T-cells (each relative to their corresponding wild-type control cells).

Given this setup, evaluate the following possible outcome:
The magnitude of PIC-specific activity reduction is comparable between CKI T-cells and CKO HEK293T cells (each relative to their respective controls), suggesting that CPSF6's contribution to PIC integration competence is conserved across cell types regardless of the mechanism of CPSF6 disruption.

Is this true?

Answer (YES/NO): NO